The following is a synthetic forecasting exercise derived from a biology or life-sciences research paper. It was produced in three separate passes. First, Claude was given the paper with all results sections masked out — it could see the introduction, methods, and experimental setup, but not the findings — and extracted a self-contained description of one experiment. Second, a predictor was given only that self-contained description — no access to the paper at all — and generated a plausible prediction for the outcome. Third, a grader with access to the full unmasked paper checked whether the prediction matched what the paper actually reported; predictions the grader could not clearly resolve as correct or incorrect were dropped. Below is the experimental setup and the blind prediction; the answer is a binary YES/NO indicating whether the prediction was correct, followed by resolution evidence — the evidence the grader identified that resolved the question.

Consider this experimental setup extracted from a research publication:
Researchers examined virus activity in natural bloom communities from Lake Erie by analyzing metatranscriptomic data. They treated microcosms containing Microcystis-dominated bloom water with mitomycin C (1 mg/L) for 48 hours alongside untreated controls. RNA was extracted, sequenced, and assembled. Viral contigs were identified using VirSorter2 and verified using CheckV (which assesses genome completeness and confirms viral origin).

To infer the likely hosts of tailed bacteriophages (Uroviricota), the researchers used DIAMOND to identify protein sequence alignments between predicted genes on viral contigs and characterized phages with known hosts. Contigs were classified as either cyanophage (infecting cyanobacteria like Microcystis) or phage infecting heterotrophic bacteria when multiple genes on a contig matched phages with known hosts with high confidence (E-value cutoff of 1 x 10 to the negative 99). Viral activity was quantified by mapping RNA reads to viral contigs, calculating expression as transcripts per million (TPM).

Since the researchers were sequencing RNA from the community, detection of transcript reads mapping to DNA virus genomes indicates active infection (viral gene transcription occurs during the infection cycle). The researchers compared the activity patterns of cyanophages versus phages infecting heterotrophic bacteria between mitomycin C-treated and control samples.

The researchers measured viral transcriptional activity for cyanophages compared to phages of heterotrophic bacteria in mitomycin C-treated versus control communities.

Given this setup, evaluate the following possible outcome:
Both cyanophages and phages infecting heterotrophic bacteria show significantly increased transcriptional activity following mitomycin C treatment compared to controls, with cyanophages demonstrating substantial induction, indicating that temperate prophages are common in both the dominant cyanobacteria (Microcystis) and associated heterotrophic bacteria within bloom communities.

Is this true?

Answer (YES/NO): NO